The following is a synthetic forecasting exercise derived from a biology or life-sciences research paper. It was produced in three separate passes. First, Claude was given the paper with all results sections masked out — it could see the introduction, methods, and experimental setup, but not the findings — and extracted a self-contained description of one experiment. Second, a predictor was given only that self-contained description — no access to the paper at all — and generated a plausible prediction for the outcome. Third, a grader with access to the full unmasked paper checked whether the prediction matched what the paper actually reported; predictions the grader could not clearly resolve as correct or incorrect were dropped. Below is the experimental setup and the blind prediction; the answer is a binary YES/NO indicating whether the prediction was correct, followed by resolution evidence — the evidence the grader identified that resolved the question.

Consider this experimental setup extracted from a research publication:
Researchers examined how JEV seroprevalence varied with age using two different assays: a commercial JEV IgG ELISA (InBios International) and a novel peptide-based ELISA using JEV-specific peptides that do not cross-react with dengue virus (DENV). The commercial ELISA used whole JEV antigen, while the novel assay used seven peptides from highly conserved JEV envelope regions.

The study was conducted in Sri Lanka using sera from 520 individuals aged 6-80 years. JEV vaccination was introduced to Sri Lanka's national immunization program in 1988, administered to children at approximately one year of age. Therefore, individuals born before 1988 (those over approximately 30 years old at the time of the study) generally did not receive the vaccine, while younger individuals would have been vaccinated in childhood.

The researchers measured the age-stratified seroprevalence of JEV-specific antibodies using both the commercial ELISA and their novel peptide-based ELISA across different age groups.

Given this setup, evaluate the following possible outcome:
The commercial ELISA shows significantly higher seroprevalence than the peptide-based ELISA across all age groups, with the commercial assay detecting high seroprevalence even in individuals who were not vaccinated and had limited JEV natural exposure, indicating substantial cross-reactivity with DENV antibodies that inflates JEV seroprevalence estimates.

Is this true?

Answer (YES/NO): NO